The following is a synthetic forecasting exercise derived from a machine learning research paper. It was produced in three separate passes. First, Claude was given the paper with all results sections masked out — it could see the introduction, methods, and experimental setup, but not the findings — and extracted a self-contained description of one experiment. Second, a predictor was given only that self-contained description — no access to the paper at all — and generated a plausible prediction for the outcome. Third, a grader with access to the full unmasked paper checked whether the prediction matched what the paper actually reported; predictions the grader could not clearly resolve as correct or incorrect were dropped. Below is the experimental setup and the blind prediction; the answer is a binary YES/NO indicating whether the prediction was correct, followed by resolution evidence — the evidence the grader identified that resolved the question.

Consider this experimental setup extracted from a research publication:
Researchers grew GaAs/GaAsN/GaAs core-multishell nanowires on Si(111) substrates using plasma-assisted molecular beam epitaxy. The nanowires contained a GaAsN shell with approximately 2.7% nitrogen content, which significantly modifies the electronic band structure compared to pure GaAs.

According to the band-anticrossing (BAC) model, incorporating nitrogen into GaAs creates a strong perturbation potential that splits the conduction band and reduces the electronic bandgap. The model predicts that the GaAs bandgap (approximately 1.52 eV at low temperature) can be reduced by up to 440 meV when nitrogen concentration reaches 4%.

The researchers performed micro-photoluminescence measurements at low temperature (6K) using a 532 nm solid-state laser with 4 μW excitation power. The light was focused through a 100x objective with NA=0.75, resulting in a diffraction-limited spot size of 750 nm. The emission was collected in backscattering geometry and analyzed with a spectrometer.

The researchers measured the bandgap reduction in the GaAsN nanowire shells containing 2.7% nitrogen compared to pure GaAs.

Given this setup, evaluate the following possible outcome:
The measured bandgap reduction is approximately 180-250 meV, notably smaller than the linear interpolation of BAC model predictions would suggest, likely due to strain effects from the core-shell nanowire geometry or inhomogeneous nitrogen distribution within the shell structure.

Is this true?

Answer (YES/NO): NO